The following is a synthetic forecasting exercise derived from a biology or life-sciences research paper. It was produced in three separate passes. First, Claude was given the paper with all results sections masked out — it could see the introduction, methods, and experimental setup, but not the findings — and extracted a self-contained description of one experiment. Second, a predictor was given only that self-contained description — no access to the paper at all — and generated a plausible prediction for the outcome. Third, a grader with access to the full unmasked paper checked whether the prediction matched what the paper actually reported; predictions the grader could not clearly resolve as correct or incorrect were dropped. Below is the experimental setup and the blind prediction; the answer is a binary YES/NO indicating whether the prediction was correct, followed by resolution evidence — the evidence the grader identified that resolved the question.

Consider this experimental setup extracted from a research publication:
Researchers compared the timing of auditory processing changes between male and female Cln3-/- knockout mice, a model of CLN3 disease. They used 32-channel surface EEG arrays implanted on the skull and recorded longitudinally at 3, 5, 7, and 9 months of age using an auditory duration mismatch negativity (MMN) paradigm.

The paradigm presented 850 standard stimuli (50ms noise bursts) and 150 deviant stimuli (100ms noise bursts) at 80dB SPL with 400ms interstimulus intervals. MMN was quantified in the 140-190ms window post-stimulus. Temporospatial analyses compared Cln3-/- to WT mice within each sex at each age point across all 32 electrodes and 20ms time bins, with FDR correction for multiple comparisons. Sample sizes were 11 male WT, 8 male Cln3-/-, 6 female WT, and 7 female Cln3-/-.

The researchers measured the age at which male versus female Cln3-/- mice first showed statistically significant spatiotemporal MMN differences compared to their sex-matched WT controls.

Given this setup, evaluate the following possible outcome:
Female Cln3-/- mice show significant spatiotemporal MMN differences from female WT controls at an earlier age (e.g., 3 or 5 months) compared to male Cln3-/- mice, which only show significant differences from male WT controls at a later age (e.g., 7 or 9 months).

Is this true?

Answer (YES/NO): NO